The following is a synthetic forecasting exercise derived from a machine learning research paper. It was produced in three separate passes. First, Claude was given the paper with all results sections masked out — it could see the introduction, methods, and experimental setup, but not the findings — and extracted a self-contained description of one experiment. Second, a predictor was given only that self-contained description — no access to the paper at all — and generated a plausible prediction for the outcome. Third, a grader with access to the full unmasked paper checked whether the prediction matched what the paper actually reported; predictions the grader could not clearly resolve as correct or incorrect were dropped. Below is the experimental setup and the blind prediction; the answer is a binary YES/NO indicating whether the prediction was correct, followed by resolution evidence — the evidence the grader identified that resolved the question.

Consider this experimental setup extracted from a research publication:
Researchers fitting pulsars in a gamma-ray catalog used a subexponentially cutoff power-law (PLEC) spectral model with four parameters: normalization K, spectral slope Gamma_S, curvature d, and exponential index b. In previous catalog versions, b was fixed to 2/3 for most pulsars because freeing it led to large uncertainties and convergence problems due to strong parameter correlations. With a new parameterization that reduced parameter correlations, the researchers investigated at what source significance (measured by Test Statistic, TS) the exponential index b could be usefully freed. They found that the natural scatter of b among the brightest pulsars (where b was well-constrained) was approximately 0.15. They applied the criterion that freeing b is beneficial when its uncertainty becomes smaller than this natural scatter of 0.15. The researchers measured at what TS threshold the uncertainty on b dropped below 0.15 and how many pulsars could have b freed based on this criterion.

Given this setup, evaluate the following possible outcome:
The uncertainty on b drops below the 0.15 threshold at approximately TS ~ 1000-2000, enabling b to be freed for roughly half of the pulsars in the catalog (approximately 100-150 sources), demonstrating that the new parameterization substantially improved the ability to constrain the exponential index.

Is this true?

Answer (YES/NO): NO